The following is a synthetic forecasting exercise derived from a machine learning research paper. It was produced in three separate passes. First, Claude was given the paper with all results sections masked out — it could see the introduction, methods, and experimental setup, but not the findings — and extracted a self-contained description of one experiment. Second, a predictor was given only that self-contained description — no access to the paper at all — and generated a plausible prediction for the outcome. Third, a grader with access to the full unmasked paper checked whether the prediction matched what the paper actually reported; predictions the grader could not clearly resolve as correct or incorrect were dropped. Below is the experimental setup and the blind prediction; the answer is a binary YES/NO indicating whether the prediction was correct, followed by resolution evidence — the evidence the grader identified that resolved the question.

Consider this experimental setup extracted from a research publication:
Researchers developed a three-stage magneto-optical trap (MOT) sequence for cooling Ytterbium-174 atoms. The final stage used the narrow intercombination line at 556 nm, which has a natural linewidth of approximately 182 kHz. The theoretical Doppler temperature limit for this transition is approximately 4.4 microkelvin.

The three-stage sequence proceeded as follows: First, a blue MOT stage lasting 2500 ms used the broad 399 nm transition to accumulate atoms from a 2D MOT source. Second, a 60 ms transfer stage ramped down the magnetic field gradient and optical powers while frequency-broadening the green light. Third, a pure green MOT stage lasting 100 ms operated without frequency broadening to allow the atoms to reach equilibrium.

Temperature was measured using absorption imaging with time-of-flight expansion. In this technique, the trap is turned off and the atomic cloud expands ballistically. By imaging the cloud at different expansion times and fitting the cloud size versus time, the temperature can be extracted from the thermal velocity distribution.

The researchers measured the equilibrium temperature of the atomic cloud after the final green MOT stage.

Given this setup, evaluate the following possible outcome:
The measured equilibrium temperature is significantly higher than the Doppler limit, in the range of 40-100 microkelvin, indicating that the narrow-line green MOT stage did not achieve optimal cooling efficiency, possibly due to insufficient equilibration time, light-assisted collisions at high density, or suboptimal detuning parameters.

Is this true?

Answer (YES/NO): NO